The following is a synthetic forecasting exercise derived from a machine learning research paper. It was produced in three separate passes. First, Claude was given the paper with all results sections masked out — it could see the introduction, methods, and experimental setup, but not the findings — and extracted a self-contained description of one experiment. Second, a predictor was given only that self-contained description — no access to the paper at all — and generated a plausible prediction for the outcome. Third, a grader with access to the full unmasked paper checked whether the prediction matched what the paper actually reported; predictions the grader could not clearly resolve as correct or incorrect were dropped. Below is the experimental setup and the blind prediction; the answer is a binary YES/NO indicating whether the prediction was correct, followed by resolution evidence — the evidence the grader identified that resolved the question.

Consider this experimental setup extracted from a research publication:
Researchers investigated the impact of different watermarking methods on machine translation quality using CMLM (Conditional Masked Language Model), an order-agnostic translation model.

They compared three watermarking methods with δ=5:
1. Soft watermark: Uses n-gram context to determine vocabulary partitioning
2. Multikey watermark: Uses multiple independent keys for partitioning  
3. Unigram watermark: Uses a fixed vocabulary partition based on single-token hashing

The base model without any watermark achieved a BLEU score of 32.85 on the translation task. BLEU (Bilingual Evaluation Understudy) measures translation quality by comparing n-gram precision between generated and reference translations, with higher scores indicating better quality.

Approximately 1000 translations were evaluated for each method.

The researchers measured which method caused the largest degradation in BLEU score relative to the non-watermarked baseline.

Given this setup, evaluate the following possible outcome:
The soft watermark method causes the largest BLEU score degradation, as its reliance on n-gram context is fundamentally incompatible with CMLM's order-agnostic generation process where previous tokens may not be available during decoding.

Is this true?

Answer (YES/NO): NO